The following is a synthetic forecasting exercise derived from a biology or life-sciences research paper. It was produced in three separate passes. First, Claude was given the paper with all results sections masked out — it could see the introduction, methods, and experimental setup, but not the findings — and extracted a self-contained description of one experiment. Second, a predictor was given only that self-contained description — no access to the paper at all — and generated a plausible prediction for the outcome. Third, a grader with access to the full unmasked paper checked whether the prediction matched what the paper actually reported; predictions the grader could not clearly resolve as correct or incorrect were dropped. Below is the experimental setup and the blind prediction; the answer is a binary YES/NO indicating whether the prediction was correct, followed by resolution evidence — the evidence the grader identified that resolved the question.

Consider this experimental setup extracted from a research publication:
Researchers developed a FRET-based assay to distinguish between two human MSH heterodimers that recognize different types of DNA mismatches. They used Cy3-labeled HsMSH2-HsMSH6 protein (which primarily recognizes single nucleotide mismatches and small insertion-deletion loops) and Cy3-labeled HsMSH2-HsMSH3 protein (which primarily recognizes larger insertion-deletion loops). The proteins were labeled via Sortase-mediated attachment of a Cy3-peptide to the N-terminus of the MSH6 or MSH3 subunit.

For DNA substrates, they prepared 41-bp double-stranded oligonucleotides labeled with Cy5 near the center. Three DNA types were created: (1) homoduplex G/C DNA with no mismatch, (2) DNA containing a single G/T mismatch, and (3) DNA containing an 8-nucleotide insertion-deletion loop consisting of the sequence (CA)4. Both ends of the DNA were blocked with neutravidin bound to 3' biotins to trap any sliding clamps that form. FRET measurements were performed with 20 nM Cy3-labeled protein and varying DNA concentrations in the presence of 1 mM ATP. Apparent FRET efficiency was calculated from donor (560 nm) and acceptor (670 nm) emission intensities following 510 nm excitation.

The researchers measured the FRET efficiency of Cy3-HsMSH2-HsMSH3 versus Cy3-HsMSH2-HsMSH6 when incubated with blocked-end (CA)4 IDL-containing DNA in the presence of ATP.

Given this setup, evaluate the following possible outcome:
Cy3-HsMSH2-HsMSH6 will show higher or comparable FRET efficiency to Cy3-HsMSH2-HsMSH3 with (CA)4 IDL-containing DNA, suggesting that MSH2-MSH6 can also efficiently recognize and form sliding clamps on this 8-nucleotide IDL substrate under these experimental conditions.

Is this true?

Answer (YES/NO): NO